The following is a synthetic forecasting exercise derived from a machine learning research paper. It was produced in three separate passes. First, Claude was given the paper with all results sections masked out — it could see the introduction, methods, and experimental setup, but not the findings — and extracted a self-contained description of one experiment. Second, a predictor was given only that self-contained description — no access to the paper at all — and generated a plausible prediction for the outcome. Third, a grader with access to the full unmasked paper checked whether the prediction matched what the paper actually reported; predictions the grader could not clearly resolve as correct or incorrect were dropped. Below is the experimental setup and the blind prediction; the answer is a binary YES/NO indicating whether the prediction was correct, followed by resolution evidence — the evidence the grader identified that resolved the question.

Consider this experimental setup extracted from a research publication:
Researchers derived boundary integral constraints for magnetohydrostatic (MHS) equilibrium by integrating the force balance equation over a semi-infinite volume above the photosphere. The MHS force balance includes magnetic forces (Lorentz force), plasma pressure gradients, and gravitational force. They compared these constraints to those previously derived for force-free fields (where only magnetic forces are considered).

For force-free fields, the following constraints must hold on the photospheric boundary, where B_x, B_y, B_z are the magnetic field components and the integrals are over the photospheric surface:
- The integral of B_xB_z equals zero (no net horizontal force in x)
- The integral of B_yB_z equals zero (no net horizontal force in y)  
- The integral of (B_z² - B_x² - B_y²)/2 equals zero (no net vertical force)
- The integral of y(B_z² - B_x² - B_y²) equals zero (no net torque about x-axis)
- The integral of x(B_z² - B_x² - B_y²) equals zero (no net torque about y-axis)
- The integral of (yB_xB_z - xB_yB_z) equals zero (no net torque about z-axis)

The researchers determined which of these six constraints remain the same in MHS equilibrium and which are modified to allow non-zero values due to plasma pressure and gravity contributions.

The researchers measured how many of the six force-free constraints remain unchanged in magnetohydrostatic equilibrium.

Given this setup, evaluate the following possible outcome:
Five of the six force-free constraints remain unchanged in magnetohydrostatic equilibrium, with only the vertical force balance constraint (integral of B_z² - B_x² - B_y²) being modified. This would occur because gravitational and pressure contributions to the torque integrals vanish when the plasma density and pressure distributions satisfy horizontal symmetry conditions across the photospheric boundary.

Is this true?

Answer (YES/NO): NO